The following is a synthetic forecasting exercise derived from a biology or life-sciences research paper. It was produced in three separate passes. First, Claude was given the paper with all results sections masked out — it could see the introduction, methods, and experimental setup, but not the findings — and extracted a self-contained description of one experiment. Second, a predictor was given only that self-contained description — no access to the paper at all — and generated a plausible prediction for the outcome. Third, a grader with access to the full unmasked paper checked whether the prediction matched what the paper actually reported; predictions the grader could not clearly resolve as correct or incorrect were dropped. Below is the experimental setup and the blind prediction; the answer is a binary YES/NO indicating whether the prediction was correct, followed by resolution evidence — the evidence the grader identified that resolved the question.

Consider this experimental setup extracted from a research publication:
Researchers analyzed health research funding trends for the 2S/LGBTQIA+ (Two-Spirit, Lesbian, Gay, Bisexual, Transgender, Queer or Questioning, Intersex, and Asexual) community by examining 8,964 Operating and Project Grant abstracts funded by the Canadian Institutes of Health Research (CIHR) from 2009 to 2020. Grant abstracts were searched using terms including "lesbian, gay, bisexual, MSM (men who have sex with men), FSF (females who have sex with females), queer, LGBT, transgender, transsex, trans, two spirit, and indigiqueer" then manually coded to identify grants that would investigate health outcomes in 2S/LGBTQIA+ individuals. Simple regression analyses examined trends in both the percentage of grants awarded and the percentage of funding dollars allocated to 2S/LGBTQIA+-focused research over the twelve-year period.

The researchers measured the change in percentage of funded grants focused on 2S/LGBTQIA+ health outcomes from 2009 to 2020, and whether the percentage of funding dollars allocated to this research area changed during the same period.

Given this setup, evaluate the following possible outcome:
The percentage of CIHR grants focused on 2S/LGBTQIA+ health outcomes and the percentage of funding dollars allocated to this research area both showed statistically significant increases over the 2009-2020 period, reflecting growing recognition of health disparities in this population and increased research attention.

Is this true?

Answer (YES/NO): NO